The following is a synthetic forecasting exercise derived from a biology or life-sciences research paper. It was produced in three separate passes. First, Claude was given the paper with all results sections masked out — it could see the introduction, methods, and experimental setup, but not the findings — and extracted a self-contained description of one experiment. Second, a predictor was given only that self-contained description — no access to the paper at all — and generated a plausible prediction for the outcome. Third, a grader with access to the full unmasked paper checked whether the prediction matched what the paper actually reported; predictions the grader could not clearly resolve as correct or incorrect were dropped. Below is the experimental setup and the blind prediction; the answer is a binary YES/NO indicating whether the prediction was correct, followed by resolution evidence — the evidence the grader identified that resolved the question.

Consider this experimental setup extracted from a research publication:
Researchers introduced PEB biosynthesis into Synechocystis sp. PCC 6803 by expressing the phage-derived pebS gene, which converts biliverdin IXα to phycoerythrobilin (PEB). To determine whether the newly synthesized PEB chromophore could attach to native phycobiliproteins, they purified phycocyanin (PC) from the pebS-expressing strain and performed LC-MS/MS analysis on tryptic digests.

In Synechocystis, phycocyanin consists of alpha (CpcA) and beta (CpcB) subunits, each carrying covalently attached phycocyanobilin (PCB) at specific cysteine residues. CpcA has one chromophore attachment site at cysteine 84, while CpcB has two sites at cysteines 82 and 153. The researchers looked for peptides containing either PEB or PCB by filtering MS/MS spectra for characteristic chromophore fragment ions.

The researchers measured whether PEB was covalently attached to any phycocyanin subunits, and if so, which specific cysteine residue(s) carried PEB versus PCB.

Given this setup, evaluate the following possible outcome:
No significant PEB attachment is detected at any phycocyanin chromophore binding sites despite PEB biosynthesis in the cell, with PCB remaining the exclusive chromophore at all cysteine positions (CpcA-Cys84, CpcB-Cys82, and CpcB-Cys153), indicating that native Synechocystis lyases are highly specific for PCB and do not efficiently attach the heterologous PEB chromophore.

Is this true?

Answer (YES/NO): NO